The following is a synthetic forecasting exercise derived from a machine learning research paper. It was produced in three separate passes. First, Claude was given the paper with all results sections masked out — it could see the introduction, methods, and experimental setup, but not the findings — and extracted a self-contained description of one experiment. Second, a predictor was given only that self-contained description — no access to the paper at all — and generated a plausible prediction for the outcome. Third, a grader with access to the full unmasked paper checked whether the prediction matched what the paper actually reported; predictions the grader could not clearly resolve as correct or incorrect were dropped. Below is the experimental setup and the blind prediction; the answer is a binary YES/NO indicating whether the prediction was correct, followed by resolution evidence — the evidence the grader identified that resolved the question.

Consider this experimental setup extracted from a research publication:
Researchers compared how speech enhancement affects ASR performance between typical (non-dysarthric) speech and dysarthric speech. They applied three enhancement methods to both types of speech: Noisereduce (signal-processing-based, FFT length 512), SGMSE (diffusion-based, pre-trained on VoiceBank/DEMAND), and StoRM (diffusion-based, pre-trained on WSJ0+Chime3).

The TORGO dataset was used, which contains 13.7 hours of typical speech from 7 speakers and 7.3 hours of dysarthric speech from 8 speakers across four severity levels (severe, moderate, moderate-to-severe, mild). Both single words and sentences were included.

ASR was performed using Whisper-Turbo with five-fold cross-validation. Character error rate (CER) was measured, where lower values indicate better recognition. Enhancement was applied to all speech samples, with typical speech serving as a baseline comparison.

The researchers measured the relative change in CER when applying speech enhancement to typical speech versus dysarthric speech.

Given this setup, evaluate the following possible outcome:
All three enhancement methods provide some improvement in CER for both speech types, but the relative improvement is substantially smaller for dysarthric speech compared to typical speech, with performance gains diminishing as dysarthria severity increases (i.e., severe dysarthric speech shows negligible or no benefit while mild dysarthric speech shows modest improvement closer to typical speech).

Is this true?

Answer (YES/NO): NO